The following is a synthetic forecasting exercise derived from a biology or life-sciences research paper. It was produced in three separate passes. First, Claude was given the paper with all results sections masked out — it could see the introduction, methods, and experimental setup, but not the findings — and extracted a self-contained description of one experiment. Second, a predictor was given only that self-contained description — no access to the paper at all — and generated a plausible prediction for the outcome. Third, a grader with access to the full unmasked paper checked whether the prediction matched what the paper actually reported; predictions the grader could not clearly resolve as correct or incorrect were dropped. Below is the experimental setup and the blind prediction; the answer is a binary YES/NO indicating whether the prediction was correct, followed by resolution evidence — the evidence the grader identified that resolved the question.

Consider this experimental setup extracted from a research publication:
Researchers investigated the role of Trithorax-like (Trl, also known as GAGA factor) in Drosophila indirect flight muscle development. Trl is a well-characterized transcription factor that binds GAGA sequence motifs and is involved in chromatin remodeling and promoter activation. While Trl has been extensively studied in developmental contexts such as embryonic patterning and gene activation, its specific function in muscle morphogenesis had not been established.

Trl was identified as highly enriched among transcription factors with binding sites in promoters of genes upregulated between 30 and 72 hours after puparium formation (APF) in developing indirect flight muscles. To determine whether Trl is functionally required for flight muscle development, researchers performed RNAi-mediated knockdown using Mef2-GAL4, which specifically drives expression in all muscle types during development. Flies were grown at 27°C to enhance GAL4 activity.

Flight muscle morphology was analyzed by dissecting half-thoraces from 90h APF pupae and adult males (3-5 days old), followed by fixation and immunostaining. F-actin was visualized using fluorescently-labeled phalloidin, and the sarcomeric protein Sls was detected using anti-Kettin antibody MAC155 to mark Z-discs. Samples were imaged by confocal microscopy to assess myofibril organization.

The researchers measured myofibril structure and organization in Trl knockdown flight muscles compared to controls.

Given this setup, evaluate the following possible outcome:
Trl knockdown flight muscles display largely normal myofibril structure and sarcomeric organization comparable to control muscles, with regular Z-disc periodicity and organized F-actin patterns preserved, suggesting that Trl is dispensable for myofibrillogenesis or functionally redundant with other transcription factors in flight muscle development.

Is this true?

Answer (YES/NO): NO